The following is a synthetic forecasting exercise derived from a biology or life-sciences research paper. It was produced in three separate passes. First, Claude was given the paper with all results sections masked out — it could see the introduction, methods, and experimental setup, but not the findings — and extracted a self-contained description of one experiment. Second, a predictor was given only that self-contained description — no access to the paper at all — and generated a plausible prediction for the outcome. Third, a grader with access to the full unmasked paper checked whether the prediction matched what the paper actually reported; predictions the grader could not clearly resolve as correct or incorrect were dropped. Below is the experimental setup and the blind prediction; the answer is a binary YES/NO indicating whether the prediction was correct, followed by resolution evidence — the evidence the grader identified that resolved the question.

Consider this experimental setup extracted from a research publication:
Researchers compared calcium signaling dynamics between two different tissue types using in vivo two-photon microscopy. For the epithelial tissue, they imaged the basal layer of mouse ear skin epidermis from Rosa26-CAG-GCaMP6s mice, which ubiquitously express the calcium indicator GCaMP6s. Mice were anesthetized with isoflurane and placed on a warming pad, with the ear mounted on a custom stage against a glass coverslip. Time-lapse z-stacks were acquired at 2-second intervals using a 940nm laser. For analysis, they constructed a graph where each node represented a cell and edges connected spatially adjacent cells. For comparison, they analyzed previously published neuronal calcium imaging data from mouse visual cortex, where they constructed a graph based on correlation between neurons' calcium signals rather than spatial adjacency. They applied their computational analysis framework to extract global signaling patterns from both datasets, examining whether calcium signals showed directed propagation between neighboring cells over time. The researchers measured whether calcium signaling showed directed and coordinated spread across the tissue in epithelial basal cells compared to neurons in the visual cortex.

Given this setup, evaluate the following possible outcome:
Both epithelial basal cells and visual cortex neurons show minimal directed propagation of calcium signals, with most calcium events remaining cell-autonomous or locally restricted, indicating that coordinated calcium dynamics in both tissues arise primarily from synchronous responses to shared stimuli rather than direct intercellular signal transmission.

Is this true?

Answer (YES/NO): NO